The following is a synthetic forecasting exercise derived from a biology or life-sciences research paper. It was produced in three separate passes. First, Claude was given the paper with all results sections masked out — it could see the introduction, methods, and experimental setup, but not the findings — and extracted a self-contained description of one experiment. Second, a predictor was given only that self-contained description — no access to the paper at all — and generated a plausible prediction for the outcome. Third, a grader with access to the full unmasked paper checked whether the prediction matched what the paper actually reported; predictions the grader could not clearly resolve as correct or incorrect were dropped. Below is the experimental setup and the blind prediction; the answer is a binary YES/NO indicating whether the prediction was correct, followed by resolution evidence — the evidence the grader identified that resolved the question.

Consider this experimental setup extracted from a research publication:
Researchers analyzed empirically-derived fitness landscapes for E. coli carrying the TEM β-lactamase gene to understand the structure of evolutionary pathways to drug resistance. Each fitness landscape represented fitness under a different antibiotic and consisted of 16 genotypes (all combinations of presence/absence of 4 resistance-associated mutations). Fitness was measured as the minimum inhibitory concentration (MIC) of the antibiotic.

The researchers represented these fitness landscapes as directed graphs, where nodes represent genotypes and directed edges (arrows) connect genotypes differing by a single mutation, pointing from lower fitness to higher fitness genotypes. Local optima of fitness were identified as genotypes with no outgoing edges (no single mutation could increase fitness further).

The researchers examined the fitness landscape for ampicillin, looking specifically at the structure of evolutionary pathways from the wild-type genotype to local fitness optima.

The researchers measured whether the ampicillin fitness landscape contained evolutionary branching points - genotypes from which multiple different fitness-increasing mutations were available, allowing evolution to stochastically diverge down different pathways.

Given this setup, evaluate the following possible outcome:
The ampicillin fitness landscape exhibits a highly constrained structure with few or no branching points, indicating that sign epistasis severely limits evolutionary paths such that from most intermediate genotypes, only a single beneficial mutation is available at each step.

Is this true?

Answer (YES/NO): NO